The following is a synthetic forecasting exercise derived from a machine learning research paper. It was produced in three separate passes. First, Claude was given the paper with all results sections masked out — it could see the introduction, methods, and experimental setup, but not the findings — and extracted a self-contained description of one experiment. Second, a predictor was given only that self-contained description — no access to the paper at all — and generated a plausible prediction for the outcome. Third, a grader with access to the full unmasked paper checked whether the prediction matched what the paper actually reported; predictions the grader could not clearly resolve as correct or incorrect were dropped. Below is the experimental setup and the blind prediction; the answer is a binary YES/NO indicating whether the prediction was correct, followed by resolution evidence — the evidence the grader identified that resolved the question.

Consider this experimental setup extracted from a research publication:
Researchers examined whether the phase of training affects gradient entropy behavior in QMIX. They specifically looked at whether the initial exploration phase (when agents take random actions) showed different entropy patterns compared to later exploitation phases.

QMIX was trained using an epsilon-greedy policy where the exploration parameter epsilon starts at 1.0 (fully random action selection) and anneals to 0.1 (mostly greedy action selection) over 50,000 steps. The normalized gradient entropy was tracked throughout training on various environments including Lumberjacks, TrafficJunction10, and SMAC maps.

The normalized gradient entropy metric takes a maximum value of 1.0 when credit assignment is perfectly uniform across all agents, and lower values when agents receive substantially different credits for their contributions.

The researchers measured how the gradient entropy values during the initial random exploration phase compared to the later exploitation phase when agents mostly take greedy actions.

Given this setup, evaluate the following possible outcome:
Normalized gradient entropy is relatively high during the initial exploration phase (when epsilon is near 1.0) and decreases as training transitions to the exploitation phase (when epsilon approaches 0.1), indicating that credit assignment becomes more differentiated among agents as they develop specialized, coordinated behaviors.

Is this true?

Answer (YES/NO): NO